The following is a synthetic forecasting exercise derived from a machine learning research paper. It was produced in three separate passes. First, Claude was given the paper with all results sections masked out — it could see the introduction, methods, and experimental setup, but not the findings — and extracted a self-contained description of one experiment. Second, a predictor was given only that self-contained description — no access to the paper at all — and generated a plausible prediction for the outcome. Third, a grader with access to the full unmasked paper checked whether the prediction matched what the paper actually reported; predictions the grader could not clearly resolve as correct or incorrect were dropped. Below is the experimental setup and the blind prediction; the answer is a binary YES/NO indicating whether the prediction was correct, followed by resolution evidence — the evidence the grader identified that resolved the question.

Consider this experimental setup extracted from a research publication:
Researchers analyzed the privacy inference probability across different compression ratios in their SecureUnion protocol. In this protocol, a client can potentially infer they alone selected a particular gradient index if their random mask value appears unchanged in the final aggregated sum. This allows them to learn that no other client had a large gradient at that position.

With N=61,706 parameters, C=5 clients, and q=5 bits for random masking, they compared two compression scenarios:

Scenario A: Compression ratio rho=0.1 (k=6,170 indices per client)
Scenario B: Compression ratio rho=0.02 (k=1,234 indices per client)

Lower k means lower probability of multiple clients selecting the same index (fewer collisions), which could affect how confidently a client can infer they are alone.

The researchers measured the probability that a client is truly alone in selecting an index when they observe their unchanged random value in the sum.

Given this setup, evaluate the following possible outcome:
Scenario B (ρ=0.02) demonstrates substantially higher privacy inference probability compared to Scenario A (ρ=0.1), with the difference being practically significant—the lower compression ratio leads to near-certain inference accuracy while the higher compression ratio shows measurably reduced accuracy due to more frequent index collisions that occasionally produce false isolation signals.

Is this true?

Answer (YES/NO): NO